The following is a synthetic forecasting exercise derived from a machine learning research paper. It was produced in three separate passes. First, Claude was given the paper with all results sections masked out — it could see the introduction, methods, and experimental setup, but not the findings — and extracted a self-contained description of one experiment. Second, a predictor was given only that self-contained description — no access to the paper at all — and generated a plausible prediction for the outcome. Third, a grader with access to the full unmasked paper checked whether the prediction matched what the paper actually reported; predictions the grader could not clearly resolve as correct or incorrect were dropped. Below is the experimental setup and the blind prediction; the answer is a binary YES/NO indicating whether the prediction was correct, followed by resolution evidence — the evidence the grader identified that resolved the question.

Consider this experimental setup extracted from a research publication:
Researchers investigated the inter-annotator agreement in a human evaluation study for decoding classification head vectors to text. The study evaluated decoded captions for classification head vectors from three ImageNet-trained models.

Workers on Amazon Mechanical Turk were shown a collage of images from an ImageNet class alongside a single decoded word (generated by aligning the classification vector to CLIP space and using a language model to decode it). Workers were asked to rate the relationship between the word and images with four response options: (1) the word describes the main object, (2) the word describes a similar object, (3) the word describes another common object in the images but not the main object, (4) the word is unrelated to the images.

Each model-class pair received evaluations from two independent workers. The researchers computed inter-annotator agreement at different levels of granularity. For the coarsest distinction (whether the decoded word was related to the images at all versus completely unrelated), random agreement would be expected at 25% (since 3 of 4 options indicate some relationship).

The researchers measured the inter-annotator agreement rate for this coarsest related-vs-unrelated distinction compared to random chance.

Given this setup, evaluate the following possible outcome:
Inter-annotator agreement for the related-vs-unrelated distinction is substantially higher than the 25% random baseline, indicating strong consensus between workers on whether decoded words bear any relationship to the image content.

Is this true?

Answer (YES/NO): YES